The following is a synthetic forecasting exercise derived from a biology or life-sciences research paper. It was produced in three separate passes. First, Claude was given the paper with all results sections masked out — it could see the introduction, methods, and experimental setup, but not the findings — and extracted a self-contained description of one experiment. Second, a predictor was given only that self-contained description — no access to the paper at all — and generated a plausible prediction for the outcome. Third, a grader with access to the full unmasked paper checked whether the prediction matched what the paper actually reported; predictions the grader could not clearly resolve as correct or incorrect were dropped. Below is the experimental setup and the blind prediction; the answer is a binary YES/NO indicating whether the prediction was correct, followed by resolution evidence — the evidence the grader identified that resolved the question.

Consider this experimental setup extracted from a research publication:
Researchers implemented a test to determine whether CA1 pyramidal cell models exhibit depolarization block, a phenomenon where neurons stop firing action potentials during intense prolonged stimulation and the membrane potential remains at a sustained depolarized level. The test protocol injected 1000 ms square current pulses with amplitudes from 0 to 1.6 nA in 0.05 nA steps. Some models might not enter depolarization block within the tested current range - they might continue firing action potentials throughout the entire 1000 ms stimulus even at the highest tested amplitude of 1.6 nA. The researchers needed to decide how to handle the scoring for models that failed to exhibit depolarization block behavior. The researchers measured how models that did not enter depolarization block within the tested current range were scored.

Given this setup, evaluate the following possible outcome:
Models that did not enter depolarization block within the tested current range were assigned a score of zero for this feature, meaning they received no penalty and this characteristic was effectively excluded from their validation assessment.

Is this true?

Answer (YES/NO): NO